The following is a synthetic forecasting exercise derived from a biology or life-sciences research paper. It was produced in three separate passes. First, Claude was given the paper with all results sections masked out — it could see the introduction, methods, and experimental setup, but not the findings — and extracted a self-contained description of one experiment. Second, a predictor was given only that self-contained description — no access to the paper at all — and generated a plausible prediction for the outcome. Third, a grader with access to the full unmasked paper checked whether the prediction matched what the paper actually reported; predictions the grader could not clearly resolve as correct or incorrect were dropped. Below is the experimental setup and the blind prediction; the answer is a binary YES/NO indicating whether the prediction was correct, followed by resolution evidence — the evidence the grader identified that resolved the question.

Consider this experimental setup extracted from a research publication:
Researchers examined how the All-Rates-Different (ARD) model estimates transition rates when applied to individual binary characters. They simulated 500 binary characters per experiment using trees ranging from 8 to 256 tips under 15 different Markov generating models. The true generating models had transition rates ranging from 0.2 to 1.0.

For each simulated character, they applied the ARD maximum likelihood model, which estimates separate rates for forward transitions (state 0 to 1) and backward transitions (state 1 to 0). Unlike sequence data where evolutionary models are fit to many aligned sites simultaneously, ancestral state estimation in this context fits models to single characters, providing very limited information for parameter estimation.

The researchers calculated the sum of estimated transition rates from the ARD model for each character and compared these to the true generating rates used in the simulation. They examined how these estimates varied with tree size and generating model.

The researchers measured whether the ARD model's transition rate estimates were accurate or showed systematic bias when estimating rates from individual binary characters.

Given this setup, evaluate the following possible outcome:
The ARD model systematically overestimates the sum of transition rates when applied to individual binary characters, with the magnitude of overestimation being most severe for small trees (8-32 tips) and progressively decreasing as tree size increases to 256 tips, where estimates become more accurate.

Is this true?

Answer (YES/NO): YES